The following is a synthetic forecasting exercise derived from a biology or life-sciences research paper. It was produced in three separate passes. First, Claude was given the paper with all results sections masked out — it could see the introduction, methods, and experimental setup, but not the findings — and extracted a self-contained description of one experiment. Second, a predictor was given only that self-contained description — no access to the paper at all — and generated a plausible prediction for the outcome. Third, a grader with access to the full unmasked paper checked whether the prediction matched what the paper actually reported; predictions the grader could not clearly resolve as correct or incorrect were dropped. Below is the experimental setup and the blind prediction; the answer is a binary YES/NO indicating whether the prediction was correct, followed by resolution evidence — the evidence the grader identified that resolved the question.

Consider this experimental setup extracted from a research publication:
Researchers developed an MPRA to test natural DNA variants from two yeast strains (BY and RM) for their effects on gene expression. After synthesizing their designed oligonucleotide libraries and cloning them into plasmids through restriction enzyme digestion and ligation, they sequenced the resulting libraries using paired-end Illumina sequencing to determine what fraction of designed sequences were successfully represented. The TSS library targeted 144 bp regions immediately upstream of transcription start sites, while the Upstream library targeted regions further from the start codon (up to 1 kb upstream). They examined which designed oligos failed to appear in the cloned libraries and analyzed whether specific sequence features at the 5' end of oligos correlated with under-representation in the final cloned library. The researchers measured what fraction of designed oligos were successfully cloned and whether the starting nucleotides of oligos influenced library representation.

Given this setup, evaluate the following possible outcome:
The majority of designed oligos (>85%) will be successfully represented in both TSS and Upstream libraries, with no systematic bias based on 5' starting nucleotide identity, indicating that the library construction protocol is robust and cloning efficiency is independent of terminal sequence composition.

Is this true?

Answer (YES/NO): NO